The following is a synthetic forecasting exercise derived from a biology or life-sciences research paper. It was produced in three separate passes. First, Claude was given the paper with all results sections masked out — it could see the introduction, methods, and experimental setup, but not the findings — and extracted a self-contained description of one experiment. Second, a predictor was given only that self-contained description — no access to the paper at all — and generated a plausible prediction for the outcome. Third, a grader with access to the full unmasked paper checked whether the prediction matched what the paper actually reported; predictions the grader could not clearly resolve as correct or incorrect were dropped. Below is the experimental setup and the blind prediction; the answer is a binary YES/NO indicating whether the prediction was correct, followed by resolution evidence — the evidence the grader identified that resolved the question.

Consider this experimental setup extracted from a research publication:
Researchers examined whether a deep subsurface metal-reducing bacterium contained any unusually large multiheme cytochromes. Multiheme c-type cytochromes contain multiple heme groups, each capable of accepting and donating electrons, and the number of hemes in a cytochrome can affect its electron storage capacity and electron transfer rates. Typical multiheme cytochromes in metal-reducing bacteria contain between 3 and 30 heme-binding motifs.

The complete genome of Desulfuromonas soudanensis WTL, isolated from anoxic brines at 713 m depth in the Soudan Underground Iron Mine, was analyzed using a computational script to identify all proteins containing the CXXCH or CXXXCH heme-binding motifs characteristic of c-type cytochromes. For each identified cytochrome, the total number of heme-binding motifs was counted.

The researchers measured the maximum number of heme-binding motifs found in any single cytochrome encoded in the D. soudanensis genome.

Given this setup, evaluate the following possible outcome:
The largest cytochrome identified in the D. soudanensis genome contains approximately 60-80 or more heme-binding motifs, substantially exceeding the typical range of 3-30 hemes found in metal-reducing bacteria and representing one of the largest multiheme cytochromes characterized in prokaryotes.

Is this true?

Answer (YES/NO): YES